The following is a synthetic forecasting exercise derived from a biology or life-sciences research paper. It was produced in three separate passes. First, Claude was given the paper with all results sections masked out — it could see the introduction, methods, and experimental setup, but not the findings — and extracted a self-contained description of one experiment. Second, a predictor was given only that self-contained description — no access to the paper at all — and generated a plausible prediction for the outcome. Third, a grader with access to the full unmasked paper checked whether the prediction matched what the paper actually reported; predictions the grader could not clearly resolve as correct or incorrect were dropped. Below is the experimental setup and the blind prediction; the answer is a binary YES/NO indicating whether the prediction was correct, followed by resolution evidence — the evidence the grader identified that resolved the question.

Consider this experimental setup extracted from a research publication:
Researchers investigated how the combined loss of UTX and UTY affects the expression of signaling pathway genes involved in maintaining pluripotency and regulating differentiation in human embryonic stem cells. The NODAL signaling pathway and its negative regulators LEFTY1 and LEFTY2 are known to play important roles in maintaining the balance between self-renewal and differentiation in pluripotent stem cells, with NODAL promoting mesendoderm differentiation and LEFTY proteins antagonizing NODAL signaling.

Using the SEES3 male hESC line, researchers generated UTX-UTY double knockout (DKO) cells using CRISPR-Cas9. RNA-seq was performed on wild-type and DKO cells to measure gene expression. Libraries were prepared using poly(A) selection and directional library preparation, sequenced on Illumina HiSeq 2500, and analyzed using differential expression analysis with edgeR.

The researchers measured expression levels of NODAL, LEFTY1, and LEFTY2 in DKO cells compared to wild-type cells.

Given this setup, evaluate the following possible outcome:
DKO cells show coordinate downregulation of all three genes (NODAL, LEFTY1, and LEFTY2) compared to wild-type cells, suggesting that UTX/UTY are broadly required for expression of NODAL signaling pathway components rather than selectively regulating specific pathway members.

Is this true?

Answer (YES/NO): YES